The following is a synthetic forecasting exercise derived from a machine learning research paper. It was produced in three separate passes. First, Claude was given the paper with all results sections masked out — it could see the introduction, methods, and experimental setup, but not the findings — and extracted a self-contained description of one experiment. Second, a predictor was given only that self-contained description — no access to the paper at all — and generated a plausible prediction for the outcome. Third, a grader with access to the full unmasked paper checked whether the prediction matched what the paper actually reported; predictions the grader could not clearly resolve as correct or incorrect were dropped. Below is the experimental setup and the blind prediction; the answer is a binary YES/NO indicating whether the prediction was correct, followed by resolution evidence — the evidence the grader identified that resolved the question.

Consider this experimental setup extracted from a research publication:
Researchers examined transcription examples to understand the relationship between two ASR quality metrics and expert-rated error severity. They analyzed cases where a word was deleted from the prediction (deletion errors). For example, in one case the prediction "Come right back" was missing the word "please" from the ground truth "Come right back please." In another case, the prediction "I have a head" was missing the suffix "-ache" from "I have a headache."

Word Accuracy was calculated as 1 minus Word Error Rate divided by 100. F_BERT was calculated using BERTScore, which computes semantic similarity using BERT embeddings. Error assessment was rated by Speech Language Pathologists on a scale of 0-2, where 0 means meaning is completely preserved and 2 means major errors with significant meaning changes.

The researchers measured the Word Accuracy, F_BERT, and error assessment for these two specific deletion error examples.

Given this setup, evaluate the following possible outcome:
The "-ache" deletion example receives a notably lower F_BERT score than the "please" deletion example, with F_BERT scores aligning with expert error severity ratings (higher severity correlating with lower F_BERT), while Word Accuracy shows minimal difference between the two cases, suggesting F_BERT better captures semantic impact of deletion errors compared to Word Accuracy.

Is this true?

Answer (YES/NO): YES